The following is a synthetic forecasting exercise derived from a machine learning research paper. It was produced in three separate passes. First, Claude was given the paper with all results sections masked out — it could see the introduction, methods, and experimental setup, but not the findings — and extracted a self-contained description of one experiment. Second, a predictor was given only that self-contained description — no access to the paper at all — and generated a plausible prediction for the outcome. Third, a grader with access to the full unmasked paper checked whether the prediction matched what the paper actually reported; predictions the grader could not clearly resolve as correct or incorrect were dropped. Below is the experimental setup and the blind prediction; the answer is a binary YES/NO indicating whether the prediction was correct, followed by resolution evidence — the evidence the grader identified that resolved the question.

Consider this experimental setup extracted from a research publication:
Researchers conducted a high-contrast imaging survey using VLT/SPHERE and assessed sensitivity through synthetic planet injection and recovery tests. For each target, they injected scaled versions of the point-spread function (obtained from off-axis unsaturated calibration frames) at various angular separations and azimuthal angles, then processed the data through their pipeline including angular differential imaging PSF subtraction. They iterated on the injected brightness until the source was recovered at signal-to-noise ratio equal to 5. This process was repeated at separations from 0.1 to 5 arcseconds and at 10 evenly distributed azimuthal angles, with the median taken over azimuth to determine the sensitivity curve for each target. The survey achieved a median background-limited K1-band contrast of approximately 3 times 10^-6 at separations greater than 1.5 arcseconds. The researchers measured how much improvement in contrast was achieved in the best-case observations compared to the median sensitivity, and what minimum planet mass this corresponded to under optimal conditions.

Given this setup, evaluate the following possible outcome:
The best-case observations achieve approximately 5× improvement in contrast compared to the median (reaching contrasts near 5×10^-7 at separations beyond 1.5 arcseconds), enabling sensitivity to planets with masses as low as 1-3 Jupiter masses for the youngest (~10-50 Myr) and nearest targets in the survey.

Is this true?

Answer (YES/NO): NO